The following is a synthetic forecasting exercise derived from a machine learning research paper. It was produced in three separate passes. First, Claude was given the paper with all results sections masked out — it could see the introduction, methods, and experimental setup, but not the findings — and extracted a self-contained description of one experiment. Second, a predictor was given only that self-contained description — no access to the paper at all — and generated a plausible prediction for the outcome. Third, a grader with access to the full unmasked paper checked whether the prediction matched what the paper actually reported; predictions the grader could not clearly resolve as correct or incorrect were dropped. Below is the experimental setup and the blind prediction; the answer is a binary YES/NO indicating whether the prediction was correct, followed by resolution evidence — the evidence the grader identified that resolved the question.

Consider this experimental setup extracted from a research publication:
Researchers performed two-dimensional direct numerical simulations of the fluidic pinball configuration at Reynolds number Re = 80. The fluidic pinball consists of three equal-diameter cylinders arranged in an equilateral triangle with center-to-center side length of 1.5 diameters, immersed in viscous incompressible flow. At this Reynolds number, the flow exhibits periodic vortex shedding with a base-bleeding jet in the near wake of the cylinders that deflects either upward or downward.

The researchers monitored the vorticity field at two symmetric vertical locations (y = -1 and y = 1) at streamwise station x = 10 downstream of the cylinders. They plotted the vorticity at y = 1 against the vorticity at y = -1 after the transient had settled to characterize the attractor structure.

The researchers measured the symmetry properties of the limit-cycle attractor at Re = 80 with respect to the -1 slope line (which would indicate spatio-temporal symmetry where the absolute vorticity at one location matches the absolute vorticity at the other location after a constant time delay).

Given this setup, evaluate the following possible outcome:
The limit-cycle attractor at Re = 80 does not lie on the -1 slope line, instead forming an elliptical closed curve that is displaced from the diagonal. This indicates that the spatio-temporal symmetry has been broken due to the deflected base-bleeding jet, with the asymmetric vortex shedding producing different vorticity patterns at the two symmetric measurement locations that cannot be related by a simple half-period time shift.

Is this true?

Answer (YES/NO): YES